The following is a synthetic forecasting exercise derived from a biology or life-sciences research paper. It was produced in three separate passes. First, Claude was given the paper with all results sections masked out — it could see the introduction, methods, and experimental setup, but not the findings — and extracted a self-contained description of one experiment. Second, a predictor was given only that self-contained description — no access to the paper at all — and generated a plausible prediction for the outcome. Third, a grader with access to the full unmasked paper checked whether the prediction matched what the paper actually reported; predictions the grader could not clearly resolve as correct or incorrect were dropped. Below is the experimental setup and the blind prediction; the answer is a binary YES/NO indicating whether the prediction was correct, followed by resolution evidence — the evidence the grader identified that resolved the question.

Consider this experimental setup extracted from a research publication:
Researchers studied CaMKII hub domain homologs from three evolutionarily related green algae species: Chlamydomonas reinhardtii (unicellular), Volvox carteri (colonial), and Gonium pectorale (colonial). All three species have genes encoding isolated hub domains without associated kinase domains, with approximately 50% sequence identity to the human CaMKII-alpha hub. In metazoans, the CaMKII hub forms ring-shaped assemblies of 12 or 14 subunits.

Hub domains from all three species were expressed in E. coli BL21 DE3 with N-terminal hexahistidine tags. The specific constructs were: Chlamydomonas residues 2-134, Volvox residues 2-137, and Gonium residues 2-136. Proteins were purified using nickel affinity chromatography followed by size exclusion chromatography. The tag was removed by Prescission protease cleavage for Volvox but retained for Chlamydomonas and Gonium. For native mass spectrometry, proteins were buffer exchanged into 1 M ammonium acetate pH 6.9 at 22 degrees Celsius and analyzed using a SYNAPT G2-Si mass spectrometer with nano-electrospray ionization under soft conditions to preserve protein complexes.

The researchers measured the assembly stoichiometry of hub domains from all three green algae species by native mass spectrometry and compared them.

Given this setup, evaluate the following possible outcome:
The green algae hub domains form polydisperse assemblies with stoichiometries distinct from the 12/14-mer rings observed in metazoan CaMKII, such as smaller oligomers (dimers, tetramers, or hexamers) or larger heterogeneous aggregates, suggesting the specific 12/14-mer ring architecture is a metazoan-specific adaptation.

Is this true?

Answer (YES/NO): NO